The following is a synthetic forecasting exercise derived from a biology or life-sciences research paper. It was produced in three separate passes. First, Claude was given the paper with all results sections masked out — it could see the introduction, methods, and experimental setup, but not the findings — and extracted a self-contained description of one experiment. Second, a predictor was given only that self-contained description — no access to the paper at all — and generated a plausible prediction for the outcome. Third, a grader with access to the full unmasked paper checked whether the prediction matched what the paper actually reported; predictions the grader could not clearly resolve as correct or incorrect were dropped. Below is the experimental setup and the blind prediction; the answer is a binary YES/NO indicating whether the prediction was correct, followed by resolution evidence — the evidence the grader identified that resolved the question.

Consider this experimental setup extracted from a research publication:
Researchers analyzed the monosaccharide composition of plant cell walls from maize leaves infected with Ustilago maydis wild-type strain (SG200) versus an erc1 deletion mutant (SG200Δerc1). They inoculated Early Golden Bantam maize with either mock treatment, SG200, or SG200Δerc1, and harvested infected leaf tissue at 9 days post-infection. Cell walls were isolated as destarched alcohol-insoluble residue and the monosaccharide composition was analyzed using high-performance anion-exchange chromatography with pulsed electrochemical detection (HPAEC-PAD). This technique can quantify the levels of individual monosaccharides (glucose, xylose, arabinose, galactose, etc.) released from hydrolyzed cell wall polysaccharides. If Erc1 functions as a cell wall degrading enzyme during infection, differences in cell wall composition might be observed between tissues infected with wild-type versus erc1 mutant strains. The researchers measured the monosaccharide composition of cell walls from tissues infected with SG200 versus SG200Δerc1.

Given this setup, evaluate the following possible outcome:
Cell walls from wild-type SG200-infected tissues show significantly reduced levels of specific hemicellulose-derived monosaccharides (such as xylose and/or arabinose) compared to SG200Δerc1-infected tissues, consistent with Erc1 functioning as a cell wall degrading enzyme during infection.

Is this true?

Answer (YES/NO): NO